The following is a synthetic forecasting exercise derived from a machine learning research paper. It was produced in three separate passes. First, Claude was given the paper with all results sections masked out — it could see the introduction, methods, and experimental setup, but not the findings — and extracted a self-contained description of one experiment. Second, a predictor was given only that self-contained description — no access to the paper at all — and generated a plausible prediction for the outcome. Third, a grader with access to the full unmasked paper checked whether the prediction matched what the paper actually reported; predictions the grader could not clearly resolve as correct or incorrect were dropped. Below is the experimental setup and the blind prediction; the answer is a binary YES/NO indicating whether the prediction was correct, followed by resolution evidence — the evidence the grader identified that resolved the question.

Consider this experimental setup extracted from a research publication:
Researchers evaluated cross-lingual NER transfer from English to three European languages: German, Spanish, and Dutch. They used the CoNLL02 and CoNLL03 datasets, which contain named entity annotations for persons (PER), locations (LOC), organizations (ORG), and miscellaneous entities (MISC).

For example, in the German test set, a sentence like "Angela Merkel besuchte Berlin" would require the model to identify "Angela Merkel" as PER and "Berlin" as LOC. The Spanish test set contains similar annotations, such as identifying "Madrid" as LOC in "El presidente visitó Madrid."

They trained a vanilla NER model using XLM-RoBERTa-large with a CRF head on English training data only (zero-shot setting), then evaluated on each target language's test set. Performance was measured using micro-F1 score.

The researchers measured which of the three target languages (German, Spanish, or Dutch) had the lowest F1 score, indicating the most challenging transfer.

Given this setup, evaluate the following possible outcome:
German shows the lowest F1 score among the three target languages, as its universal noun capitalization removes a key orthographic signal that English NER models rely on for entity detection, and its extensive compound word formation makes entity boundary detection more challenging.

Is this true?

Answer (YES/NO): YES